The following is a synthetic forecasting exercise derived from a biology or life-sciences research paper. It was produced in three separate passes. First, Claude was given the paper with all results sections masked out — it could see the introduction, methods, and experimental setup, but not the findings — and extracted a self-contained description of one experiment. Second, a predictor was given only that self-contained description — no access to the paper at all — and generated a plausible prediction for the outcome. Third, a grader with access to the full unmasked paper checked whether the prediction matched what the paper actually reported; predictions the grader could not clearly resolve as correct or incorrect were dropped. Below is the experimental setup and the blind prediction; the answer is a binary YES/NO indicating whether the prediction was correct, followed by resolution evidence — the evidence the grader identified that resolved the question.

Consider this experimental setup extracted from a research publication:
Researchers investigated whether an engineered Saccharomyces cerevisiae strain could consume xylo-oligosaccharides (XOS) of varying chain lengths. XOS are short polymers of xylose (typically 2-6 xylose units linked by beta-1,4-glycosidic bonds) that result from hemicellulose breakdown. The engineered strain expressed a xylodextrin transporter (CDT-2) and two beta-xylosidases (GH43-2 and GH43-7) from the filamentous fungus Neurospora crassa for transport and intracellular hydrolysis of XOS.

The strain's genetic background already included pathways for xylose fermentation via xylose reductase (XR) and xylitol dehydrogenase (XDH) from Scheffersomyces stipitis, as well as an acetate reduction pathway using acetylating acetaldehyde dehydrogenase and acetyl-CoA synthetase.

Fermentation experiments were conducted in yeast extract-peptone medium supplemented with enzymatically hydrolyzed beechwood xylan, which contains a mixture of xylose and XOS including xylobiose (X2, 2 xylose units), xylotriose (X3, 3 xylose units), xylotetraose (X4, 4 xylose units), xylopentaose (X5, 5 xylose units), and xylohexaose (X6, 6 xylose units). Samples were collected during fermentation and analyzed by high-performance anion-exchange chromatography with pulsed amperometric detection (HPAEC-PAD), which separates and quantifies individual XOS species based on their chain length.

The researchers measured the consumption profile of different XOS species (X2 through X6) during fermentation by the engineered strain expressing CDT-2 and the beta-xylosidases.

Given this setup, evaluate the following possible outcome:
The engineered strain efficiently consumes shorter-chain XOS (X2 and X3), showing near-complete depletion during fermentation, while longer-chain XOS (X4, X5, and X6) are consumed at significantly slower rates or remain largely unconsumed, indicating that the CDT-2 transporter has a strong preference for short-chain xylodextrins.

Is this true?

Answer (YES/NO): NO